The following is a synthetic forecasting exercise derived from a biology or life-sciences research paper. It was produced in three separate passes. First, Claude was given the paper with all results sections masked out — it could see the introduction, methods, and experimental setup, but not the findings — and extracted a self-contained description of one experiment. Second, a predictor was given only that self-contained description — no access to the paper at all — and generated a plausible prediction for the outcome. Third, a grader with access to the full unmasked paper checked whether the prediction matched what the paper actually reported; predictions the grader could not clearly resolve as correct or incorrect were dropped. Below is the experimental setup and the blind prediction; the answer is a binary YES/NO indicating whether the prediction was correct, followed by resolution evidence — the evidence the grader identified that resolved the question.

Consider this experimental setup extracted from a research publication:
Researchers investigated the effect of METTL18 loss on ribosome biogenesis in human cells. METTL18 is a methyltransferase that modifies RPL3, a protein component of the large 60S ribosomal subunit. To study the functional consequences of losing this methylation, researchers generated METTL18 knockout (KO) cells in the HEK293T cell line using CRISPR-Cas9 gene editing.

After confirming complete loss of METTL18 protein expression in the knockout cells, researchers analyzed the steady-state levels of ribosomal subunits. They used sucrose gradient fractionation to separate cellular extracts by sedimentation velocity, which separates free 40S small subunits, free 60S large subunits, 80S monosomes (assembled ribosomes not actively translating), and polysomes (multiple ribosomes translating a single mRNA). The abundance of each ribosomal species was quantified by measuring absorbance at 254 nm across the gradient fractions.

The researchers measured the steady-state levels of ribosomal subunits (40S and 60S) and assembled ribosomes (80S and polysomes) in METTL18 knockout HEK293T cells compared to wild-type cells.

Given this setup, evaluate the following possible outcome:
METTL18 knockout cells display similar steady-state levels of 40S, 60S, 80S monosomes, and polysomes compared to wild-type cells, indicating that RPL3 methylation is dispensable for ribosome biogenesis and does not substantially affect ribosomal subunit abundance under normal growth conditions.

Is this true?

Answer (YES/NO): YES